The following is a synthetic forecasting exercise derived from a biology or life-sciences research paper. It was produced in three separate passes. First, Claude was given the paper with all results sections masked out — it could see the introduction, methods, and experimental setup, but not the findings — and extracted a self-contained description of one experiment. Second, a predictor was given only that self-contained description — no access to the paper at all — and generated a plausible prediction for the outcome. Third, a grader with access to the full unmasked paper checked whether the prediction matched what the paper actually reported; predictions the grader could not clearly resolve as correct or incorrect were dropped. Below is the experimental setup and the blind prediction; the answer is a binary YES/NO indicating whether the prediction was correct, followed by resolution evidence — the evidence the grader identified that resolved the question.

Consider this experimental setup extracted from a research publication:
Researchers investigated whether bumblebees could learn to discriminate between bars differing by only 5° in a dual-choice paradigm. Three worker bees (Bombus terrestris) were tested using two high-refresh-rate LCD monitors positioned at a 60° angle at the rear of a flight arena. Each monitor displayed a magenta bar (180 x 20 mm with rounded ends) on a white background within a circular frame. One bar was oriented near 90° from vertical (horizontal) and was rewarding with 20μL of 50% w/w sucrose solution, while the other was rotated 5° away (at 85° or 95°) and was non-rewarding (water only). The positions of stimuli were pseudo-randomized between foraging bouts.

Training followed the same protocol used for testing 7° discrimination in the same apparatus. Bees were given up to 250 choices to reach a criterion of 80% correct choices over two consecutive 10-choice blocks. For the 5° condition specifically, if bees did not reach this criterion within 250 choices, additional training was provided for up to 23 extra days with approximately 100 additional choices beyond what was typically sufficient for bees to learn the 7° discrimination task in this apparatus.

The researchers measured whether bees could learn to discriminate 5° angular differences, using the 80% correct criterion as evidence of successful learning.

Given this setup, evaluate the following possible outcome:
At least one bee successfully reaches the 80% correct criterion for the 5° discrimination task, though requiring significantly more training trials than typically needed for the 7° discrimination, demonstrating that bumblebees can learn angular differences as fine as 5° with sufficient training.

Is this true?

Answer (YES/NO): NO